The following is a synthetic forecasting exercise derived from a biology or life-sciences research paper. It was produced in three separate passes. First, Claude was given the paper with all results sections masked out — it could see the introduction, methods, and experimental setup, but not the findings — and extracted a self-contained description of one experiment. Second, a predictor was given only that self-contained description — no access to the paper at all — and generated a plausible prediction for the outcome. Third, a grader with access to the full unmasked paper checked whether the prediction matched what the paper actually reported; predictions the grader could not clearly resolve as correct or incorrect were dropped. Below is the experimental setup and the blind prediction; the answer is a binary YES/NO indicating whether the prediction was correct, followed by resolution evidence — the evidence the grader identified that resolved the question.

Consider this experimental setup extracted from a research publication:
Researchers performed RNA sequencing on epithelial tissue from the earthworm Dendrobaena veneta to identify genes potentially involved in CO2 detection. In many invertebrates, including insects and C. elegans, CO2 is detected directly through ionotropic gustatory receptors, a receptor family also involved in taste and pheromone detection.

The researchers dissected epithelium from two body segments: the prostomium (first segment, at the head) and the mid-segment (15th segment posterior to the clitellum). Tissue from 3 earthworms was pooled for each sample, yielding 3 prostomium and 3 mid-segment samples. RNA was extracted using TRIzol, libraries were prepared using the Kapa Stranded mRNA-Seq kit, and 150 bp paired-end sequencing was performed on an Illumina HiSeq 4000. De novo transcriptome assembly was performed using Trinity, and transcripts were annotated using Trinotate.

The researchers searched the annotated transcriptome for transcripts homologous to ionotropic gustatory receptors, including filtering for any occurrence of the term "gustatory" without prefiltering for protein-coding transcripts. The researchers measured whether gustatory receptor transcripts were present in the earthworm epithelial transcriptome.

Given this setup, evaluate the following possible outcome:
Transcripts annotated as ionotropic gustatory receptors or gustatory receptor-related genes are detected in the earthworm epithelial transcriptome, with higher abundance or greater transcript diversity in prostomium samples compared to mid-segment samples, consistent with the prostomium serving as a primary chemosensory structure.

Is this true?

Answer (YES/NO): NO